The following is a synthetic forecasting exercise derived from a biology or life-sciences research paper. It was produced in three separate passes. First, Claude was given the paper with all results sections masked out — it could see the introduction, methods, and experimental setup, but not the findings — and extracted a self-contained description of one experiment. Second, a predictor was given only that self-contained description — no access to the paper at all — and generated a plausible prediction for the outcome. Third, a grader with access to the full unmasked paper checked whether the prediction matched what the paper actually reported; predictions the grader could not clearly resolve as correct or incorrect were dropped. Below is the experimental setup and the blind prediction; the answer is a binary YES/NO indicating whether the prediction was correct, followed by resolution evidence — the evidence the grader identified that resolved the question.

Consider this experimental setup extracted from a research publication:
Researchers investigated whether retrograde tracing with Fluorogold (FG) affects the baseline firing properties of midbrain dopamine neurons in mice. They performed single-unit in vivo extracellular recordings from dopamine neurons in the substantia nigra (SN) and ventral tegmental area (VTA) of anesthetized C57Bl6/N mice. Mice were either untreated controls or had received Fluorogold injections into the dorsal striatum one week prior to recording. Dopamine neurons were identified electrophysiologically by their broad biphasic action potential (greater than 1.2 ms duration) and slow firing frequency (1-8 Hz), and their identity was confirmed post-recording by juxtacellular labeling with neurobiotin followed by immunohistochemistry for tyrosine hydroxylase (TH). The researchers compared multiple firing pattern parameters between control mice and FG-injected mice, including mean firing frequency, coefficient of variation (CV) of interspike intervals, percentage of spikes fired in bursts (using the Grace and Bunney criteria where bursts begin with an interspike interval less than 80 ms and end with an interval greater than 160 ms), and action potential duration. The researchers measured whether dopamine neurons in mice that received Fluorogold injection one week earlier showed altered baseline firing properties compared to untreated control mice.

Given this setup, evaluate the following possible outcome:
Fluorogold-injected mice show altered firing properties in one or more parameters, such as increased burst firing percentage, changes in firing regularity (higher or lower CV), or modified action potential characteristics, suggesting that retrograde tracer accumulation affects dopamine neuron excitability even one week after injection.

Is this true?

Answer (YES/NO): NO